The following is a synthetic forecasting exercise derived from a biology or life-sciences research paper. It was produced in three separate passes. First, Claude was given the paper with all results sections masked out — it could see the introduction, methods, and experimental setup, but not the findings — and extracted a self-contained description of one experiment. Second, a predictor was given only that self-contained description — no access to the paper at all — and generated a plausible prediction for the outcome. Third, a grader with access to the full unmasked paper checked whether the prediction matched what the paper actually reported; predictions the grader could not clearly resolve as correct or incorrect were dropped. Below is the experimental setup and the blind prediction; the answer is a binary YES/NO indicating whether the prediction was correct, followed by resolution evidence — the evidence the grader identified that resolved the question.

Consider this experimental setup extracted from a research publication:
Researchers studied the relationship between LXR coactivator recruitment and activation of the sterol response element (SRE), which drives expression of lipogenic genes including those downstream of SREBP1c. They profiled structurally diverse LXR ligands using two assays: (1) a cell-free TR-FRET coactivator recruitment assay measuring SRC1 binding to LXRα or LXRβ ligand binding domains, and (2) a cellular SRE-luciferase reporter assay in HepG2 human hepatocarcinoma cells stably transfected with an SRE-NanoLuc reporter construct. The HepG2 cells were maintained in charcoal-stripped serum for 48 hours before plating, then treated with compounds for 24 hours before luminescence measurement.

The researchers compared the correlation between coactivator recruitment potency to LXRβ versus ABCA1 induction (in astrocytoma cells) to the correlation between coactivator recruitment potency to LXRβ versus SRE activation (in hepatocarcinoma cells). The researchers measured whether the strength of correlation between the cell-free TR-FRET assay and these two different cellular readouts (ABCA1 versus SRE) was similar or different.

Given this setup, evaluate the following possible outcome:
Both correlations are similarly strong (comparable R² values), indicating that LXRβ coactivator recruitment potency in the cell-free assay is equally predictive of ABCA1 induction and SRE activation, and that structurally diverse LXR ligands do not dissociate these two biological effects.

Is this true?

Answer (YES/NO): NO